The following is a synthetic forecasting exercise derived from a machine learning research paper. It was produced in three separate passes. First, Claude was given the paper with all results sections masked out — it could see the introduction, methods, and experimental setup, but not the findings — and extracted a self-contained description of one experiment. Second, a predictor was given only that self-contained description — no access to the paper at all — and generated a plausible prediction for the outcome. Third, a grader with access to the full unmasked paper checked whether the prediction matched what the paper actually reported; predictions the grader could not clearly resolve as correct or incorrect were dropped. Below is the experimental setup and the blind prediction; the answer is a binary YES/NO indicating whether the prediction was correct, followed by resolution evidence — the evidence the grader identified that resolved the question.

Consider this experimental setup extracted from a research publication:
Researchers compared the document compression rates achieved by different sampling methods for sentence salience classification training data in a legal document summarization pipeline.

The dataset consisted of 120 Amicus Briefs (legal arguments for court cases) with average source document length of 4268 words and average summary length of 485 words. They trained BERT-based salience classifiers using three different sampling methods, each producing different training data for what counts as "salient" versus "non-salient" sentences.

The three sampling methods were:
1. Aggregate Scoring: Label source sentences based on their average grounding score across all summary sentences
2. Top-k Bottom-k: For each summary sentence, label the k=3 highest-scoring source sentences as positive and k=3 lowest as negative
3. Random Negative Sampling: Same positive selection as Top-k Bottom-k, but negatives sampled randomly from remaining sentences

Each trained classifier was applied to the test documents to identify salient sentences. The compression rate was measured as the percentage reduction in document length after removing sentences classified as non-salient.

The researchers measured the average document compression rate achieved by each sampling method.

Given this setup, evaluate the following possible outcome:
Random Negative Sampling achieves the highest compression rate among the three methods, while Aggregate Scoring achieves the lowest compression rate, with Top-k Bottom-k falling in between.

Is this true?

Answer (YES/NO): YES